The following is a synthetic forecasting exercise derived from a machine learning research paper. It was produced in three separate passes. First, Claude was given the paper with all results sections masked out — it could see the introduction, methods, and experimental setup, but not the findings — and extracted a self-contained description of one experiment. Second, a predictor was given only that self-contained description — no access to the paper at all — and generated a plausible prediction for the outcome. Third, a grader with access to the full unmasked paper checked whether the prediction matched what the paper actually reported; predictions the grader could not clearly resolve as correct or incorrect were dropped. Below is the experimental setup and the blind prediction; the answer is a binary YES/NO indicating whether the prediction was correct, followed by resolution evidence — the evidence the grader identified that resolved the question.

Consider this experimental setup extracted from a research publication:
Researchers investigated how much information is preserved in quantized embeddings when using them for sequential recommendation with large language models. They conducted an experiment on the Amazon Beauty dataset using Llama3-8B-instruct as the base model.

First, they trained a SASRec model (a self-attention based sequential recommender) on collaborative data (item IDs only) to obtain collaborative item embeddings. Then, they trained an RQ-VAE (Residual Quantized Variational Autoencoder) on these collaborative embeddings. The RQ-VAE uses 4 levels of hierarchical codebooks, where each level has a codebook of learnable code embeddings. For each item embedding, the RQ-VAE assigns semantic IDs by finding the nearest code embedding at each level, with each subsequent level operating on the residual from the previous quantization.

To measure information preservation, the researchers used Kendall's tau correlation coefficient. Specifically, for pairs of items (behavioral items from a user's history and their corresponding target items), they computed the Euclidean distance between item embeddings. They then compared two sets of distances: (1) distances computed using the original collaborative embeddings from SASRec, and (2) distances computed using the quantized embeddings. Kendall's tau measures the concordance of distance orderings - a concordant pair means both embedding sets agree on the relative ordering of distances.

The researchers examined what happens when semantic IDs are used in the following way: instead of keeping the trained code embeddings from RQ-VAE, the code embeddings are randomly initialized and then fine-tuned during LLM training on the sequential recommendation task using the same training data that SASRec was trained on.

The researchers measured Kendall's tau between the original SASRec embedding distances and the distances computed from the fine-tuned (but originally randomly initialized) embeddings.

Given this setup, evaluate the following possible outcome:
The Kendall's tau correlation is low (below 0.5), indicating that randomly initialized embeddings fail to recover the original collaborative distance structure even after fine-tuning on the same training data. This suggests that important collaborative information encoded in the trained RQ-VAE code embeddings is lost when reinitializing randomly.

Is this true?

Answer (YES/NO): YES